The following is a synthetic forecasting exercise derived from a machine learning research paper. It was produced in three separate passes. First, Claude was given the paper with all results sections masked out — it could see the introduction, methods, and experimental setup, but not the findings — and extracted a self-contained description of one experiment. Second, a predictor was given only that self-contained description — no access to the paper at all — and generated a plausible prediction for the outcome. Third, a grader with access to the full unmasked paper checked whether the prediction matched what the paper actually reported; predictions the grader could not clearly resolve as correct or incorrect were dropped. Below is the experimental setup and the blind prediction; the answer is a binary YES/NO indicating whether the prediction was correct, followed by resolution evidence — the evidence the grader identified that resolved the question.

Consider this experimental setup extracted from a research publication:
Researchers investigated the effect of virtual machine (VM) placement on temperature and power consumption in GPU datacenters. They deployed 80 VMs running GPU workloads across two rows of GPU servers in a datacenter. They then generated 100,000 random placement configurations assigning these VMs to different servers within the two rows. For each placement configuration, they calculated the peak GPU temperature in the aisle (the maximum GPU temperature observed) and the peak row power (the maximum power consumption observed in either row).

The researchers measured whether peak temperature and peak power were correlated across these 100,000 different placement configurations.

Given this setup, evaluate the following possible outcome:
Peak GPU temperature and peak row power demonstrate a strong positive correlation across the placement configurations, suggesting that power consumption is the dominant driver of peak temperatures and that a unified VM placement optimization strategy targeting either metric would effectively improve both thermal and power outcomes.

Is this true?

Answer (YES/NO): NO